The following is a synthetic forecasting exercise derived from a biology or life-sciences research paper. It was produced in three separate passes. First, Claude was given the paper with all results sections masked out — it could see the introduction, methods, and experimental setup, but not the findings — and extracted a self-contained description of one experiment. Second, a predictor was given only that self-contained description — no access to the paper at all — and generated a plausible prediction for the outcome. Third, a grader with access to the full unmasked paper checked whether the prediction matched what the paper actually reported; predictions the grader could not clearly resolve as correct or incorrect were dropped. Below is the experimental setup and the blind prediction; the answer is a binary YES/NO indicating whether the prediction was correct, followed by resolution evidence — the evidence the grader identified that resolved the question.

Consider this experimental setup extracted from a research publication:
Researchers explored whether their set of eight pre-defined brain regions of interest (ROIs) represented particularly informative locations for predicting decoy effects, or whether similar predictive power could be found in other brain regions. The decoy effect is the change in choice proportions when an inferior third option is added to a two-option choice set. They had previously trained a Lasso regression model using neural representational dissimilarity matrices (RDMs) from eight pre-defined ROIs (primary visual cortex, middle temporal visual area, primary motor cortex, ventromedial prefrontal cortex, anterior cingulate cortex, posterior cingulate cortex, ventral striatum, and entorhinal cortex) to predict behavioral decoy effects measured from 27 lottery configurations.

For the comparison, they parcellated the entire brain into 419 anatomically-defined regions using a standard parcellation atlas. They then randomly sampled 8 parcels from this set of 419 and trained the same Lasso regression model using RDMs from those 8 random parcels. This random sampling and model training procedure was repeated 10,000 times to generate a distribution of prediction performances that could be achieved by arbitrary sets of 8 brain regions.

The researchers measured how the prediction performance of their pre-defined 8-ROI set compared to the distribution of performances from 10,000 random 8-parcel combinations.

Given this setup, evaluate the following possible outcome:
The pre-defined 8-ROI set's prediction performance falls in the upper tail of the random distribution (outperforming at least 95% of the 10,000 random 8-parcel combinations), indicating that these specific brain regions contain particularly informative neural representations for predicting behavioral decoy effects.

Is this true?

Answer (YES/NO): YES